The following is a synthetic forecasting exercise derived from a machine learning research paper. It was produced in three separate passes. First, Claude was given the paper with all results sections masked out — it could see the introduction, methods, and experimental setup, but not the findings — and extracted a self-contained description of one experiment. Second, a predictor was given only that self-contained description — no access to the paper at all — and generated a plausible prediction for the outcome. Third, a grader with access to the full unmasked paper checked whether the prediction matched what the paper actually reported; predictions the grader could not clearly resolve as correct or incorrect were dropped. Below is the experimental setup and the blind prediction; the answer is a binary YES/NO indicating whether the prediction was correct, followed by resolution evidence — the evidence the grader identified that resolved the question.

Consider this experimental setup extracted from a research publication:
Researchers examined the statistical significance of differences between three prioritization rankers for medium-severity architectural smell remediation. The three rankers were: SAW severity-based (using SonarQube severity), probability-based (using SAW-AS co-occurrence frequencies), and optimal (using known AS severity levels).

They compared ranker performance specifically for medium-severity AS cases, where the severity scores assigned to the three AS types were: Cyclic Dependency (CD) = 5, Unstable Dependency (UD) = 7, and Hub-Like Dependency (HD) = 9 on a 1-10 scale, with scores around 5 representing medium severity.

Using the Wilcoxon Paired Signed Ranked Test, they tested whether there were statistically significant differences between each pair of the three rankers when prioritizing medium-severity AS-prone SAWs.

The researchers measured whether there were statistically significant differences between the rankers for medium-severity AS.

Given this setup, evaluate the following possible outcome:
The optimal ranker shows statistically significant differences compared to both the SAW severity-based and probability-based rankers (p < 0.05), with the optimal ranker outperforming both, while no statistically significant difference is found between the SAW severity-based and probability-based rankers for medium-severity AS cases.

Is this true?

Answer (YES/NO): NO